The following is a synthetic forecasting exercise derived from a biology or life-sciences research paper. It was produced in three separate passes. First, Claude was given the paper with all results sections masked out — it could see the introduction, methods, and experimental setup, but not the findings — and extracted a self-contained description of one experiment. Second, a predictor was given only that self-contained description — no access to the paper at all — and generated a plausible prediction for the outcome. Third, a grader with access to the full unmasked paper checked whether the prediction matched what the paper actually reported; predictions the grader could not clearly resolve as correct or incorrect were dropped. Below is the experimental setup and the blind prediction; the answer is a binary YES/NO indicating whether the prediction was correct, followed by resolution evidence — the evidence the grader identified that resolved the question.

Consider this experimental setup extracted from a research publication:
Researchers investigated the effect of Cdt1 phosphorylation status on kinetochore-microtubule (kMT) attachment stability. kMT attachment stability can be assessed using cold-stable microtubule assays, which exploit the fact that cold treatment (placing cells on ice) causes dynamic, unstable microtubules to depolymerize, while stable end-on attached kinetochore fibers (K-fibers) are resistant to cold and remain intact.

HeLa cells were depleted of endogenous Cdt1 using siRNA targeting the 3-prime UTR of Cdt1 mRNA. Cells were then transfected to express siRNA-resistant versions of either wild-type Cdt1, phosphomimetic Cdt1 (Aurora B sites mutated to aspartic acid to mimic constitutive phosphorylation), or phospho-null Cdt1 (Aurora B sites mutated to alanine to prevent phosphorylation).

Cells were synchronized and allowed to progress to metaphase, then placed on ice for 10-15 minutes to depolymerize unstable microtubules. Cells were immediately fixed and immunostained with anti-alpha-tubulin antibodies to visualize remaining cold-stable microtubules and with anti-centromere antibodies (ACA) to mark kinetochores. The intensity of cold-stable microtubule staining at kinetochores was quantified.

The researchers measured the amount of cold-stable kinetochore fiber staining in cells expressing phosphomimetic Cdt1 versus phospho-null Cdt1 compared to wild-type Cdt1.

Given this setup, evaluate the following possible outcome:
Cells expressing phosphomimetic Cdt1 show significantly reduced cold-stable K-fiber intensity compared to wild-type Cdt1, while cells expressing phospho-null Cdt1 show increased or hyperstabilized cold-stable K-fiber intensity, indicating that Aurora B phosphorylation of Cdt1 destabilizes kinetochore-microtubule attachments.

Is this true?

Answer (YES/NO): YES